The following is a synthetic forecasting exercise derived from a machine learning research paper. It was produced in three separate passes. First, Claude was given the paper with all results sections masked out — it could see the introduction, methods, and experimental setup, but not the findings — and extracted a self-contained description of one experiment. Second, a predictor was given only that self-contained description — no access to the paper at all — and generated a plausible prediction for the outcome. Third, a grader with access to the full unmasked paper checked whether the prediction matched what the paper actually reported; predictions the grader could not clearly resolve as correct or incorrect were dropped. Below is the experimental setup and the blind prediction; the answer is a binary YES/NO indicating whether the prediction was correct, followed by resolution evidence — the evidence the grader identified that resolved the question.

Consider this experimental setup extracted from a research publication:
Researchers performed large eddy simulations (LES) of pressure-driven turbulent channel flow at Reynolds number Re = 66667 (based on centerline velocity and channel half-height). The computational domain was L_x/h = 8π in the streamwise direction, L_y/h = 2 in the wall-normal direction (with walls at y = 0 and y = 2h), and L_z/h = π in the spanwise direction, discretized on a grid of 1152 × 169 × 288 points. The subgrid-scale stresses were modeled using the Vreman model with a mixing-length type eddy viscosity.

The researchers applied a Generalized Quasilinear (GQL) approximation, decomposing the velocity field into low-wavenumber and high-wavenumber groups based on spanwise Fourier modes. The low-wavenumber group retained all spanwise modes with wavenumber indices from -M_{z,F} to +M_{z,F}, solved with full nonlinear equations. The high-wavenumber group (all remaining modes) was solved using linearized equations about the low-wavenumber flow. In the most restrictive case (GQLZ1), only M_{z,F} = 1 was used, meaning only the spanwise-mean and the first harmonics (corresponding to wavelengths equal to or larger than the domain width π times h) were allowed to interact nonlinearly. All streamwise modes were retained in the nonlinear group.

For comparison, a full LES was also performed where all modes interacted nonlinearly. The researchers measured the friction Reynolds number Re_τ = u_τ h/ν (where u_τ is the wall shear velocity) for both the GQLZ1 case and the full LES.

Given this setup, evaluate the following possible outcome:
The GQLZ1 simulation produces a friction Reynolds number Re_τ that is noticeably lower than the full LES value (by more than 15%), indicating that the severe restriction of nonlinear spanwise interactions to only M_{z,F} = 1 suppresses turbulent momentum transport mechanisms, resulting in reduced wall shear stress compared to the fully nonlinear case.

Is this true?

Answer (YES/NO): NO